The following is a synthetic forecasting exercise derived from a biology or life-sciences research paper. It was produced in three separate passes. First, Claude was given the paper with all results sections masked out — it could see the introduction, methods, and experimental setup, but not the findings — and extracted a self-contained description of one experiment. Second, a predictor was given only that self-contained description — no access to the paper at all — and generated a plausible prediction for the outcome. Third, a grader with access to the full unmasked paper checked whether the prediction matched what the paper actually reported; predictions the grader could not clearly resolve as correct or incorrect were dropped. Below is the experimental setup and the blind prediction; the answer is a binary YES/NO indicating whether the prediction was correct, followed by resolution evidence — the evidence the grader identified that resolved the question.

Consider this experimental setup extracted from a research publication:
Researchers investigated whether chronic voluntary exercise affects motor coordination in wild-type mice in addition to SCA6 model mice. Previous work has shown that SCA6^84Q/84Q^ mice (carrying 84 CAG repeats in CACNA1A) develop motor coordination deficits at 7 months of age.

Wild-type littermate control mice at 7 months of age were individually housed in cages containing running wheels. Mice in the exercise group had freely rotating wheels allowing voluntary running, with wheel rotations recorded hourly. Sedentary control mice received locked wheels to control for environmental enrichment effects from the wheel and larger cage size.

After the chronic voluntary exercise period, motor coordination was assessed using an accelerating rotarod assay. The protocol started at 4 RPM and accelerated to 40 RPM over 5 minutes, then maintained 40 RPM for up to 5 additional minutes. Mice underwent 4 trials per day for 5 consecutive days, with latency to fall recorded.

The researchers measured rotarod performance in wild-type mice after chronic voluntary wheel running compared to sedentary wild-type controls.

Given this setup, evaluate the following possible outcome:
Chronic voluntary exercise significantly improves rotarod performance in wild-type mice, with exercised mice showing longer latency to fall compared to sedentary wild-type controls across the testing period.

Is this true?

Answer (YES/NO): NO